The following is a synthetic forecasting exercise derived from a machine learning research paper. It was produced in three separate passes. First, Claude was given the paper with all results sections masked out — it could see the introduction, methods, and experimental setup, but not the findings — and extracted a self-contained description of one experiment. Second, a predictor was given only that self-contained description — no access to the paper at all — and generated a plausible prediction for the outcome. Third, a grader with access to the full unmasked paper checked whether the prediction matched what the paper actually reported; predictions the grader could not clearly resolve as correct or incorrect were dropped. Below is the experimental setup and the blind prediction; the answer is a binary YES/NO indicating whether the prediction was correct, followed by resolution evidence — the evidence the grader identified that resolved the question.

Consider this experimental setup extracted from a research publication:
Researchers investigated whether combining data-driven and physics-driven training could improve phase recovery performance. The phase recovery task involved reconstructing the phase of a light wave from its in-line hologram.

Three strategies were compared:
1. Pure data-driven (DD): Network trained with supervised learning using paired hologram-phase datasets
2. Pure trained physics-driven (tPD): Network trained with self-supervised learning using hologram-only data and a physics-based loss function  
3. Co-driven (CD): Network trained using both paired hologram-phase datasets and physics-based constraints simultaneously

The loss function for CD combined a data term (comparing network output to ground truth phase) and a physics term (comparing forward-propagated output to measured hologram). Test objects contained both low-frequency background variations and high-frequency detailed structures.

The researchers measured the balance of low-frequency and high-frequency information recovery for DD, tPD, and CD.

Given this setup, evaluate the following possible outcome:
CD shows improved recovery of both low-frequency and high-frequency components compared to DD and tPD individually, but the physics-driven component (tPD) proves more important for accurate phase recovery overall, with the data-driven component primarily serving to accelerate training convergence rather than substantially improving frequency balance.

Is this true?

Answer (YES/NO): NO